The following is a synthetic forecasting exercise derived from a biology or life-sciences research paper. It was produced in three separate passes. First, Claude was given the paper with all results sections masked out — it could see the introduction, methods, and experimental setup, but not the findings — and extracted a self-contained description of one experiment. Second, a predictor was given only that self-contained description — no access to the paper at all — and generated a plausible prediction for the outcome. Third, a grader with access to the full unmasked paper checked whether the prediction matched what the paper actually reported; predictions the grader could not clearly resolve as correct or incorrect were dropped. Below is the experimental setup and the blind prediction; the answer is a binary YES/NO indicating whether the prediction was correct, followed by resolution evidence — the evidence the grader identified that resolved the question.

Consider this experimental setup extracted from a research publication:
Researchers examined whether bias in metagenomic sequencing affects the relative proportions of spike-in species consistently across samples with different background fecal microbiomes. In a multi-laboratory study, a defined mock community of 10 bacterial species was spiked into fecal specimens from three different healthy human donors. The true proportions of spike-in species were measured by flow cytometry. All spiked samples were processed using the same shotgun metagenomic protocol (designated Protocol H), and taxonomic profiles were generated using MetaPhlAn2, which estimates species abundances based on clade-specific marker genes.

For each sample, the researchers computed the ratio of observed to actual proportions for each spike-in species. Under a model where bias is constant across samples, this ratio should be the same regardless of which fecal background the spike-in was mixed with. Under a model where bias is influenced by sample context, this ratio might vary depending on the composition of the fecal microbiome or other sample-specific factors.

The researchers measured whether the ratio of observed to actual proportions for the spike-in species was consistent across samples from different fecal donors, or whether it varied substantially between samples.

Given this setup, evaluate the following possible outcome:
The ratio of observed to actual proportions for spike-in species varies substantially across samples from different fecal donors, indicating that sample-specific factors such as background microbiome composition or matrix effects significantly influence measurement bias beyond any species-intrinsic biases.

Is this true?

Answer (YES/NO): NO